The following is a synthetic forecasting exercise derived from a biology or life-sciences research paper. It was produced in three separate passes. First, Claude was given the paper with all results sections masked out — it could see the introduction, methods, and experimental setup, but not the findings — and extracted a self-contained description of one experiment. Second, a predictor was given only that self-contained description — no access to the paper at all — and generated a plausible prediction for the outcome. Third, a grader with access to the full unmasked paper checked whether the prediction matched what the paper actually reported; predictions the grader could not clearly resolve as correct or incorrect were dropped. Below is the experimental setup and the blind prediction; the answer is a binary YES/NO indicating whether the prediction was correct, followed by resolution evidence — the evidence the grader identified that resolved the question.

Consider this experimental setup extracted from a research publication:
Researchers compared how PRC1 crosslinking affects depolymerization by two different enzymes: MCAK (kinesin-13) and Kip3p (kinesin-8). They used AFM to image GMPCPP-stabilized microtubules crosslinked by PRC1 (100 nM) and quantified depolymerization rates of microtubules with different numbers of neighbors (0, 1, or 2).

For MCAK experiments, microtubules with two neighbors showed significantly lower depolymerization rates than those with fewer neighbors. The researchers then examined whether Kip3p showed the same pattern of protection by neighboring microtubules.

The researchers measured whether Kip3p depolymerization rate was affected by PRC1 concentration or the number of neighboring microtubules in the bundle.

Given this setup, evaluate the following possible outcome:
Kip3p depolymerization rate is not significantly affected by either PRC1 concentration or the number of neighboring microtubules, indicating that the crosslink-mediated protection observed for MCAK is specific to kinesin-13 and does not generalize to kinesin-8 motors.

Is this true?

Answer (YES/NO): YES